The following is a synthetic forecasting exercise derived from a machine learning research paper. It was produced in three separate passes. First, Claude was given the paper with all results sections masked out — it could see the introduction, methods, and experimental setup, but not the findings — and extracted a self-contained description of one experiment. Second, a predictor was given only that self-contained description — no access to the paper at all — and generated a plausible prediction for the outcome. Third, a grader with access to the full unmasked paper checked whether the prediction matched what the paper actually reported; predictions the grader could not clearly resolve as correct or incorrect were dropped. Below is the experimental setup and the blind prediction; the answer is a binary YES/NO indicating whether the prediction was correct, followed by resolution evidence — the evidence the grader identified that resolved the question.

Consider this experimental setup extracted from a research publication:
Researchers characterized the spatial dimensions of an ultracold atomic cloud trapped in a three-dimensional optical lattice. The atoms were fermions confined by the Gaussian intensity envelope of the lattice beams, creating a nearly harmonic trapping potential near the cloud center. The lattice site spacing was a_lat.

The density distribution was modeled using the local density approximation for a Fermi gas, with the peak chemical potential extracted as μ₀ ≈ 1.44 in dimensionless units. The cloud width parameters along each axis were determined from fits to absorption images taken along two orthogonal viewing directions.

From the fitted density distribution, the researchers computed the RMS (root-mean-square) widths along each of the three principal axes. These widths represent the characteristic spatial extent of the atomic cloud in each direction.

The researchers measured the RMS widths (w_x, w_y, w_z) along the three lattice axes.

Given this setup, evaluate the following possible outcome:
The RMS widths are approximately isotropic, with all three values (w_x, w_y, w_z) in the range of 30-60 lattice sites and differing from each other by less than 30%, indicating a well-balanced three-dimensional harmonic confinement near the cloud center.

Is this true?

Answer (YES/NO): NO